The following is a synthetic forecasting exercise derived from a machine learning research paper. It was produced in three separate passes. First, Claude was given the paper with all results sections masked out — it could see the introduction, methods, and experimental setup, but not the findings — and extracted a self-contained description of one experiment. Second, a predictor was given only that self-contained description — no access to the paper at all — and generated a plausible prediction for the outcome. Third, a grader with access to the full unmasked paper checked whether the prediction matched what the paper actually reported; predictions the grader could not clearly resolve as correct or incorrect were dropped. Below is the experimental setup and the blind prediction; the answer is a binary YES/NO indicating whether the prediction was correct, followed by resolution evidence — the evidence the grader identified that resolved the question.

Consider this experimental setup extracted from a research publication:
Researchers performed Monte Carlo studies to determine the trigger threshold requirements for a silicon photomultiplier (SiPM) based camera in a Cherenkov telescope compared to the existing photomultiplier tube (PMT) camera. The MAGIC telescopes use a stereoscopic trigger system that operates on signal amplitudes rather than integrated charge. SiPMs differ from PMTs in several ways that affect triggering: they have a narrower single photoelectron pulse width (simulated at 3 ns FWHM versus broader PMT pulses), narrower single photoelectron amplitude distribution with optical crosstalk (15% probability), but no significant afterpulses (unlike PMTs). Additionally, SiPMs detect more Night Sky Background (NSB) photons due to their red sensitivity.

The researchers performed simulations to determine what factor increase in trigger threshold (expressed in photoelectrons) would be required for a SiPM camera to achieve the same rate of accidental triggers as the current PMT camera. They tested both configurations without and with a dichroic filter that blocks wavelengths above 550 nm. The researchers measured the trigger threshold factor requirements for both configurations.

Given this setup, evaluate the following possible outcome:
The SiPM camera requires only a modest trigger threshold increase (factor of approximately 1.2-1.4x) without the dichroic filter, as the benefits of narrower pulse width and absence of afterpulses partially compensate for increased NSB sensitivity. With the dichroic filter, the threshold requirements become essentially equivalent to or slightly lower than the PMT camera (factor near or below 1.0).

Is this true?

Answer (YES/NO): NO